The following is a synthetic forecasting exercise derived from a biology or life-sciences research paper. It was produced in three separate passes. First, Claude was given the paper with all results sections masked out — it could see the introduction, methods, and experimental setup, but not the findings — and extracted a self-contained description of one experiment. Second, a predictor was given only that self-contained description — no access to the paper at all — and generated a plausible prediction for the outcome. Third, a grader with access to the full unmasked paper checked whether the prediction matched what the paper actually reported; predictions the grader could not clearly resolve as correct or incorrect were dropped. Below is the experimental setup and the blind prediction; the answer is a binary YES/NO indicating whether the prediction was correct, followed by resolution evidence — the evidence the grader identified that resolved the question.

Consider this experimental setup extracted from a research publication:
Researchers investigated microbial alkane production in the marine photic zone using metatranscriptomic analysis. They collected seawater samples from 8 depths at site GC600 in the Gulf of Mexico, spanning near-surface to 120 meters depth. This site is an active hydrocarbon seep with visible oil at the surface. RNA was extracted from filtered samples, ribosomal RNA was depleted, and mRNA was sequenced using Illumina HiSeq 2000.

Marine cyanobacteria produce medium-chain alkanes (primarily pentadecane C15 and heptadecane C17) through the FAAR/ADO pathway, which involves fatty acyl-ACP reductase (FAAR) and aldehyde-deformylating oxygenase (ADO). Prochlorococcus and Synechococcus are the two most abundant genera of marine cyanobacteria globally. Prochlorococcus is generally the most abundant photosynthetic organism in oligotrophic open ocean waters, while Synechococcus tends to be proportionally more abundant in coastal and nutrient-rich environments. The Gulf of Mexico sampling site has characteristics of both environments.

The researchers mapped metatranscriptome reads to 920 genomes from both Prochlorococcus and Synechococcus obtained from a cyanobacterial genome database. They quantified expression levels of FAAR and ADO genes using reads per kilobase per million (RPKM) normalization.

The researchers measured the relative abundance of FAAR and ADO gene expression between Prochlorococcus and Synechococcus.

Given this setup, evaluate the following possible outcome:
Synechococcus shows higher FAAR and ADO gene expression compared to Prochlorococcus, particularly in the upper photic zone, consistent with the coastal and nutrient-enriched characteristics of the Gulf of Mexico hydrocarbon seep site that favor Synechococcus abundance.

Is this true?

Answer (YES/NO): NO